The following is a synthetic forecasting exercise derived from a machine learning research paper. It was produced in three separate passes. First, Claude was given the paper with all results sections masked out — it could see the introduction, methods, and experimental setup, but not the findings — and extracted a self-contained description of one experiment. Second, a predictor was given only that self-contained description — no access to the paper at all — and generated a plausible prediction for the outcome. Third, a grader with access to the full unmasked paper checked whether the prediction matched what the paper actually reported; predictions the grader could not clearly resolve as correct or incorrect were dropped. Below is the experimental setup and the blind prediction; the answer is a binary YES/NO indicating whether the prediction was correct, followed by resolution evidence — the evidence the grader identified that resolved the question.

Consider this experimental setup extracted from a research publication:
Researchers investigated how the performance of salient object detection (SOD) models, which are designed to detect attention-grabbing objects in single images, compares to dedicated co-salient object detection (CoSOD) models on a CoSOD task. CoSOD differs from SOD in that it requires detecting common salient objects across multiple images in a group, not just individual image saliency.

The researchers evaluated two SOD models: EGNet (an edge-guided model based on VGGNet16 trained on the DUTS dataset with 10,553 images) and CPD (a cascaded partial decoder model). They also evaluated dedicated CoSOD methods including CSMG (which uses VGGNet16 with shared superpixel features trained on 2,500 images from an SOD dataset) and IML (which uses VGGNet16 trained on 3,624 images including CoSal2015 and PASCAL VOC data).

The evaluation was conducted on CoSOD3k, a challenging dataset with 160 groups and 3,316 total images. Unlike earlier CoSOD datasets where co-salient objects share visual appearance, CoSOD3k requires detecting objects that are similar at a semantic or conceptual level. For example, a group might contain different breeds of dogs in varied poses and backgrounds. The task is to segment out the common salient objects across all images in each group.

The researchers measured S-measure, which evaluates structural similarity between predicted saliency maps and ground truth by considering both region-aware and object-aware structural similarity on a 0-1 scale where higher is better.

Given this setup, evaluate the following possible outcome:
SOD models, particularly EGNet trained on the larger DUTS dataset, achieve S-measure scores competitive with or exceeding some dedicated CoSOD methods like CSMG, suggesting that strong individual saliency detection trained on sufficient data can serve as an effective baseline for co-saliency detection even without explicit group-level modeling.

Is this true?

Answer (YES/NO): YES